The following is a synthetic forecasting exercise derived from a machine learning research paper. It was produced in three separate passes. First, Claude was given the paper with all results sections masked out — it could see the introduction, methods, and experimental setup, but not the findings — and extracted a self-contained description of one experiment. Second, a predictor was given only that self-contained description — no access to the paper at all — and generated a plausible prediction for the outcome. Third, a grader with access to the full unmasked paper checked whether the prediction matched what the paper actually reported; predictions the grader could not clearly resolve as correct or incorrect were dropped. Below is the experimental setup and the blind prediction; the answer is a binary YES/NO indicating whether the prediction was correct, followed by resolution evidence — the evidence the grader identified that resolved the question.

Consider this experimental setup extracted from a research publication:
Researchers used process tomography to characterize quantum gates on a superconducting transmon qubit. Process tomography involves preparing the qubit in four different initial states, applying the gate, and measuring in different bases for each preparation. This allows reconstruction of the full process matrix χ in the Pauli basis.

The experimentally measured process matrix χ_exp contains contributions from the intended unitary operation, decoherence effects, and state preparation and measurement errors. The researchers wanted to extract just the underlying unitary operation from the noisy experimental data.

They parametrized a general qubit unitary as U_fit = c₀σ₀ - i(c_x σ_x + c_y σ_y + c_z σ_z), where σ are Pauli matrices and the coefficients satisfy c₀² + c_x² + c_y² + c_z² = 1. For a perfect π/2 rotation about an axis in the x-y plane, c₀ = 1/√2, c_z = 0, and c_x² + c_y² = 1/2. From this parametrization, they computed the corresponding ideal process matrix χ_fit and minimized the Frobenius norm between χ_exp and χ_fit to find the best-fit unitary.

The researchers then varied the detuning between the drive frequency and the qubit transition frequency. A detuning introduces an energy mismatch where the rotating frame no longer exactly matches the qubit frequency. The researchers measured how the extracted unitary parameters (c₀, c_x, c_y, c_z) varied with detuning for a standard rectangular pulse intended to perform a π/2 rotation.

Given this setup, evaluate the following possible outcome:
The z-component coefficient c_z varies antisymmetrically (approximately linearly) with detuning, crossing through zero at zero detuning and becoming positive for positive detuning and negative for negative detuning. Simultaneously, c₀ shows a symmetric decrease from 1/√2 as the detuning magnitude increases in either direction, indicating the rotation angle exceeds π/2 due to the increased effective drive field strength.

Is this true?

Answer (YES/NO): NO